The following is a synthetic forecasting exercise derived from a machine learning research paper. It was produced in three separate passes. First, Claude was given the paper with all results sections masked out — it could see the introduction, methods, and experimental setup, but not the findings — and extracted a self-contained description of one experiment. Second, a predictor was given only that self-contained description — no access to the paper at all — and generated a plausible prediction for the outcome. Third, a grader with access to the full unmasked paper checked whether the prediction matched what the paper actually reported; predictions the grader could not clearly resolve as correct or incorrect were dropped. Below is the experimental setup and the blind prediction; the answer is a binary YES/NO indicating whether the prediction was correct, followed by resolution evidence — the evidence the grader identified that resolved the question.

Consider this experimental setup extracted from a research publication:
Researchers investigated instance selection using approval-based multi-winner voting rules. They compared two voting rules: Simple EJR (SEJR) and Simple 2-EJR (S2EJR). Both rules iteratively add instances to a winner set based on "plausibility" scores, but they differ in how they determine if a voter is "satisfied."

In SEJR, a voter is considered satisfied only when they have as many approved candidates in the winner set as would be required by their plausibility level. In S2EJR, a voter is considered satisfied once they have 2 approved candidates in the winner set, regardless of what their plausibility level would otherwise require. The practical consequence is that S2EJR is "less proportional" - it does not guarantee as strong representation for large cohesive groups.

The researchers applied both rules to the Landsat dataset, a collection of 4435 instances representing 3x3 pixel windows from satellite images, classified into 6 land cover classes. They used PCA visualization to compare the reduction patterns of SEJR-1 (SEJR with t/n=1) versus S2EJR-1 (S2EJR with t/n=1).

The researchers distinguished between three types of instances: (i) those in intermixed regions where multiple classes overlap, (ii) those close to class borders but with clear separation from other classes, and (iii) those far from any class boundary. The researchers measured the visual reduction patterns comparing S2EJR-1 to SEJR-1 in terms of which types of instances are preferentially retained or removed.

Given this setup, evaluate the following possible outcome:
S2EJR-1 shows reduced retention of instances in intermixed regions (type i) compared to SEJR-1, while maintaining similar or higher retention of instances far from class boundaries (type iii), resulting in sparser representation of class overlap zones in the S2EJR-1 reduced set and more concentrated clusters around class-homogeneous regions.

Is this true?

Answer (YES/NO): NO